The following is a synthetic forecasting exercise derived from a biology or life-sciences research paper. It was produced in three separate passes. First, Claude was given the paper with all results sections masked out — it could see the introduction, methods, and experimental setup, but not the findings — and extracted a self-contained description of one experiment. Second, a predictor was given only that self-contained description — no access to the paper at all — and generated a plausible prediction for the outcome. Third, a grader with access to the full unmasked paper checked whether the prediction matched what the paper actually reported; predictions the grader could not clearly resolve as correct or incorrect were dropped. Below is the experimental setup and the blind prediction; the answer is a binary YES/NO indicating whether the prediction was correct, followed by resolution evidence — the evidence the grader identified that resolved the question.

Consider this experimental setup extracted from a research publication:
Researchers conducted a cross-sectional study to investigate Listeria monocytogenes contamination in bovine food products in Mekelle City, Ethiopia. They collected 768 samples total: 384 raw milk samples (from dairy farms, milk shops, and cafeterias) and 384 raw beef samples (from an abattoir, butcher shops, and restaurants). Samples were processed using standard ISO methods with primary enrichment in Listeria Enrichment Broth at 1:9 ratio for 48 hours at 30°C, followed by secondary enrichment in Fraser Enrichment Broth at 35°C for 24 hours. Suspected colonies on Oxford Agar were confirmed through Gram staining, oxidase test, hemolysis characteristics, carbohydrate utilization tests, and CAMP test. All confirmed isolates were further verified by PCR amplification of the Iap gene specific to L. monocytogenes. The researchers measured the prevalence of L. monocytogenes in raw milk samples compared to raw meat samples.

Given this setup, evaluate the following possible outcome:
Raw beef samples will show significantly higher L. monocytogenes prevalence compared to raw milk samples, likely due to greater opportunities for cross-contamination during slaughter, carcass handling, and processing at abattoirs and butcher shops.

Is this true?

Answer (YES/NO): NO